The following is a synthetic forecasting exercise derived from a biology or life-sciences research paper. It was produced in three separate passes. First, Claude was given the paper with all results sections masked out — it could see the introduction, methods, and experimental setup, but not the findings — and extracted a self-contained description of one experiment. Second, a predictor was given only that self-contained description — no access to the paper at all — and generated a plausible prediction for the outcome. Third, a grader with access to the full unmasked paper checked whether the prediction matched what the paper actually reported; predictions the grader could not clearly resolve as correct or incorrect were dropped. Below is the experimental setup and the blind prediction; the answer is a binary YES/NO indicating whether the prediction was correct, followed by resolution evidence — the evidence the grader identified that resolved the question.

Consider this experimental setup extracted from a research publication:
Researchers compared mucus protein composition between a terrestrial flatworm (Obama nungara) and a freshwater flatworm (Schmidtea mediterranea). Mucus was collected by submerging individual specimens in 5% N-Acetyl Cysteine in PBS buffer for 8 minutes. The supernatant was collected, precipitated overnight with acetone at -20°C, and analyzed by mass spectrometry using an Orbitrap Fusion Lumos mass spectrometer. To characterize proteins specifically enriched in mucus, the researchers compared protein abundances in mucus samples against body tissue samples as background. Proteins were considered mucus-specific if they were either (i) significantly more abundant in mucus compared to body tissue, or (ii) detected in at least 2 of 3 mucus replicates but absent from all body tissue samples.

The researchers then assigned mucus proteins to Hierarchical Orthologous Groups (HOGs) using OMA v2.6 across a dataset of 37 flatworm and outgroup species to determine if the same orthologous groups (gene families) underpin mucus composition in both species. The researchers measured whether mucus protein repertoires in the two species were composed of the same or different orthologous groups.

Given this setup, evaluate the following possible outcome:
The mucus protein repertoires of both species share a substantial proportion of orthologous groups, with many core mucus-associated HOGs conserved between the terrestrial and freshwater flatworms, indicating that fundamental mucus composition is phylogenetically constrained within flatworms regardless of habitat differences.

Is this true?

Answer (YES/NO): NO